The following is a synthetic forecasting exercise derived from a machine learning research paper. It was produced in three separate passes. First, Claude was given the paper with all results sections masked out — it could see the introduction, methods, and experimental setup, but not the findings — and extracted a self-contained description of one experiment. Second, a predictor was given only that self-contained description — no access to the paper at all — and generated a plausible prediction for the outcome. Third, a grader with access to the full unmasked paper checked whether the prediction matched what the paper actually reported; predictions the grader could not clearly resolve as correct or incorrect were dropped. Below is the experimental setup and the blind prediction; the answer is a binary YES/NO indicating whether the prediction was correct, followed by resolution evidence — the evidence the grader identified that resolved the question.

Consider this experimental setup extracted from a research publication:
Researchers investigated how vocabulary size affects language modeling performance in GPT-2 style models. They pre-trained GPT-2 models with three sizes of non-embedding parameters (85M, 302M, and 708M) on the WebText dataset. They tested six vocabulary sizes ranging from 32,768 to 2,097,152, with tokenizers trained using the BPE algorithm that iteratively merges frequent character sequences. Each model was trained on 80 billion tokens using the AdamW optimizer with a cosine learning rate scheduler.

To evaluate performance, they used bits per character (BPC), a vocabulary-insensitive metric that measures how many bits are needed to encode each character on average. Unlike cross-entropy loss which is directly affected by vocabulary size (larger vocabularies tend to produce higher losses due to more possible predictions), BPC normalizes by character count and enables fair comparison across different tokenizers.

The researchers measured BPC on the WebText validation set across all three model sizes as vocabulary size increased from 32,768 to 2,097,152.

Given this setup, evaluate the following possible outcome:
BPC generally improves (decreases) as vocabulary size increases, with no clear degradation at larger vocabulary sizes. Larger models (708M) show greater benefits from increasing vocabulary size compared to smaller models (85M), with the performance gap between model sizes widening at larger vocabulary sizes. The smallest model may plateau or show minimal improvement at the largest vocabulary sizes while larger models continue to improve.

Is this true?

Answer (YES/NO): NO